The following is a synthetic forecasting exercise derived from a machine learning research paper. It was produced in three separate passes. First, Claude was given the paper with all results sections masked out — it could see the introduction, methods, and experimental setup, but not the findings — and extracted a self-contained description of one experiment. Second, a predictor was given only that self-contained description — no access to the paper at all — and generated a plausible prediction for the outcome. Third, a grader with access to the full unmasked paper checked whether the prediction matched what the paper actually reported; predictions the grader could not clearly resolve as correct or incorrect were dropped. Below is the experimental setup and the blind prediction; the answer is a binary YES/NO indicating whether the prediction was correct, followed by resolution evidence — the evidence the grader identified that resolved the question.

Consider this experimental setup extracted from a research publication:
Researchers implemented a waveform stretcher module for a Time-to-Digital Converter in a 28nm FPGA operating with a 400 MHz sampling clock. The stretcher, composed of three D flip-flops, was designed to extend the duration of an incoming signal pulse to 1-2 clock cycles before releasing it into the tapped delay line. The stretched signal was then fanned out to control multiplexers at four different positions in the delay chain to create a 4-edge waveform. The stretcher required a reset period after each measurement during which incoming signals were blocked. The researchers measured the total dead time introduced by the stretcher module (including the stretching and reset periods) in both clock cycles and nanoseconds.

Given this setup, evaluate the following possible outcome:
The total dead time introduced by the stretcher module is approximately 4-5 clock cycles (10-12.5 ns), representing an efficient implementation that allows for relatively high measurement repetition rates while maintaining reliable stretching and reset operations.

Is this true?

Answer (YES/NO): NO